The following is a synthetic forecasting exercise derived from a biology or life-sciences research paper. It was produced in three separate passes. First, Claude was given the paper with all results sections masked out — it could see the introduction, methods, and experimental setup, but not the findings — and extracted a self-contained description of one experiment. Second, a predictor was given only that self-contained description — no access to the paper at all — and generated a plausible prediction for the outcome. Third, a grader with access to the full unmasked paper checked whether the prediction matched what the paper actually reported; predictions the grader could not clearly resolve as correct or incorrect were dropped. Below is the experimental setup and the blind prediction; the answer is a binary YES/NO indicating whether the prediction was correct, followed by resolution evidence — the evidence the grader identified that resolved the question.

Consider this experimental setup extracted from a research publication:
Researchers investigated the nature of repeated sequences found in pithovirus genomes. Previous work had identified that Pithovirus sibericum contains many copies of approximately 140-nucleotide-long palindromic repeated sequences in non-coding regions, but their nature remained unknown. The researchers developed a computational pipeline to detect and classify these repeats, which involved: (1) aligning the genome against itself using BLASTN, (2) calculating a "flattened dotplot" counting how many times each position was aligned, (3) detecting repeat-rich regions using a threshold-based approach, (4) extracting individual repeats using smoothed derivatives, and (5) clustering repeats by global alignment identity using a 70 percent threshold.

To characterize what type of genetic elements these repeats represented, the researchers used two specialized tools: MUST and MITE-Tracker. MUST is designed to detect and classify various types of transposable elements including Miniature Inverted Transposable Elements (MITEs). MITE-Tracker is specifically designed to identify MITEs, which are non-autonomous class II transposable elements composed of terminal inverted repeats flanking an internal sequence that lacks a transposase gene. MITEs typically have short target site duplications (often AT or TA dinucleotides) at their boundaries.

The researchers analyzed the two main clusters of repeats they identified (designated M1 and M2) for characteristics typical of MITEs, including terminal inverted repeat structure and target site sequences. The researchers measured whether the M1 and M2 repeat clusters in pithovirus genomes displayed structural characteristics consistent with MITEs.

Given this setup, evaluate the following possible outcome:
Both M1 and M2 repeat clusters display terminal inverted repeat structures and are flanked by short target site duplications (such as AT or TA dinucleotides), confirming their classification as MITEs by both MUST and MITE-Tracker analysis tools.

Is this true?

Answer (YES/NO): NO